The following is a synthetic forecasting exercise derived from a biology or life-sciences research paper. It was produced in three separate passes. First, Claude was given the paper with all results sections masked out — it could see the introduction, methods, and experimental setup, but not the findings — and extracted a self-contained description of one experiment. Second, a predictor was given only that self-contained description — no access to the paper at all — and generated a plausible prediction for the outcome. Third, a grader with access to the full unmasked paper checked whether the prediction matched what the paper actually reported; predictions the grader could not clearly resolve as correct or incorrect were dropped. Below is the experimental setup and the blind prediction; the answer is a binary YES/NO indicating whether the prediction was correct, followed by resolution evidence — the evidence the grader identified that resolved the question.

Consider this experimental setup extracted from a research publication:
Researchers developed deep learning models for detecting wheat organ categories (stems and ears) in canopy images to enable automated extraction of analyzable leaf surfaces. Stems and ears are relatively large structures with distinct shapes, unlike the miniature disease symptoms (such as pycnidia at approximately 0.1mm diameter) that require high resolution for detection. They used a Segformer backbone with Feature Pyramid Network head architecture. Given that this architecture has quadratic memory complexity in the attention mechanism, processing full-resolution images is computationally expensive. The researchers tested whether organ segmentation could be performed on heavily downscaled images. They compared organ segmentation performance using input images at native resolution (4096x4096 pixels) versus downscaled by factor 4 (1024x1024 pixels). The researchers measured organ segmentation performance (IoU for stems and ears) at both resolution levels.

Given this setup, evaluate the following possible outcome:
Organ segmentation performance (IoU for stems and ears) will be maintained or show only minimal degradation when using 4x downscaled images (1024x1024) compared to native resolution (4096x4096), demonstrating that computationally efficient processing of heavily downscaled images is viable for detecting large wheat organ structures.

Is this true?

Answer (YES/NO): YES